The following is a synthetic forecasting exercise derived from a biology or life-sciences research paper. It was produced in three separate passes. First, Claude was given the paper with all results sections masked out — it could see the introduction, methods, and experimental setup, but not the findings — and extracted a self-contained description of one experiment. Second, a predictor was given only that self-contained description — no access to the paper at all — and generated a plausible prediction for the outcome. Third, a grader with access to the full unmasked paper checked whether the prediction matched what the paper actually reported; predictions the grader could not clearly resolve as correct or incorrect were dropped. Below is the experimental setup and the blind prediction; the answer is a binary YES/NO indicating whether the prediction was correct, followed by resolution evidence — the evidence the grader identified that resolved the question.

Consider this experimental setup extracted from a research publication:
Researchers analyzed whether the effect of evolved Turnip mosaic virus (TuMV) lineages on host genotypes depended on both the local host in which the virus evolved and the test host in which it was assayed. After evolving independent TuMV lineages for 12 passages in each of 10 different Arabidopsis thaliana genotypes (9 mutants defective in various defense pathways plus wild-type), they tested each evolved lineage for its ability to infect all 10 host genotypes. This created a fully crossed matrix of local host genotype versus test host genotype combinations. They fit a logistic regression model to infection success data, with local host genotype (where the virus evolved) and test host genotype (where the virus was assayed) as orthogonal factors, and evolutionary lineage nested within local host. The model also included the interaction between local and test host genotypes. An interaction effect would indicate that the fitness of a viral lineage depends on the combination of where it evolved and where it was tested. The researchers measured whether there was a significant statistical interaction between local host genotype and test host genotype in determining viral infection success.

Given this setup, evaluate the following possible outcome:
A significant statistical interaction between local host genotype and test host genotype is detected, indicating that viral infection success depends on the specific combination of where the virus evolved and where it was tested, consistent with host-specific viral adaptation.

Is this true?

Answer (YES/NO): YES